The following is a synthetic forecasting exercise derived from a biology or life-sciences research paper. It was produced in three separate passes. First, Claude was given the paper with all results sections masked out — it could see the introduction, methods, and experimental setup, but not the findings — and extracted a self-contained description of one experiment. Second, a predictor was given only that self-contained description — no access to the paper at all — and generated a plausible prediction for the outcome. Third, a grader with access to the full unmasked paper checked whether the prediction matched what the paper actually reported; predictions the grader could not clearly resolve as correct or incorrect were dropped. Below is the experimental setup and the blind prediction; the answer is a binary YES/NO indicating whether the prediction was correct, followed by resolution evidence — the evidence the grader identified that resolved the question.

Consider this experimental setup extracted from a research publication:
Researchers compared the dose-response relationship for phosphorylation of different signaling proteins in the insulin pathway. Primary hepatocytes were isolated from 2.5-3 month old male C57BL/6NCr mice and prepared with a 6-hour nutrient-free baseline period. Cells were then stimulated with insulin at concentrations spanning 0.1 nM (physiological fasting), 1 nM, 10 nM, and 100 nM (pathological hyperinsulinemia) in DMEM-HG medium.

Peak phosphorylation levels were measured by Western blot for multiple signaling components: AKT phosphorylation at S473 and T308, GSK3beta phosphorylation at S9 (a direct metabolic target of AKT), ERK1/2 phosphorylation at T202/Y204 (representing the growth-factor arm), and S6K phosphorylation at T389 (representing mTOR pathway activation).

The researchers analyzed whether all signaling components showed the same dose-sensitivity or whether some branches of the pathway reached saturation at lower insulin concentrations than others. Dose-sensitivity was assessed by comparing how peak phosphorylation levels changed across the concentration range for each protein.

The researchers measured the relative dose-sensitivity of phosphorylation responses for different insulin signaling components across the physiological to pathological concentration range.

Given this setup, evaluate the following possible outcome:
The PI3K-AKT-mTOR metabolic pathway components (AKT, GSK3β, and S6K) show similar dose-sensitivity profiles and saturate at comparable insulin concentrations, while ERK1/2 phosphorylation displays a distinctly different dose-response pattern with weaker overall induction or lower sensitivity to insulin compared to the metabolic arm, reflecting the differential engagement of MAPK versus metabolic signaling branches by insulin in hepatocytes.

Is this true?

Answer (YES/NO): NO